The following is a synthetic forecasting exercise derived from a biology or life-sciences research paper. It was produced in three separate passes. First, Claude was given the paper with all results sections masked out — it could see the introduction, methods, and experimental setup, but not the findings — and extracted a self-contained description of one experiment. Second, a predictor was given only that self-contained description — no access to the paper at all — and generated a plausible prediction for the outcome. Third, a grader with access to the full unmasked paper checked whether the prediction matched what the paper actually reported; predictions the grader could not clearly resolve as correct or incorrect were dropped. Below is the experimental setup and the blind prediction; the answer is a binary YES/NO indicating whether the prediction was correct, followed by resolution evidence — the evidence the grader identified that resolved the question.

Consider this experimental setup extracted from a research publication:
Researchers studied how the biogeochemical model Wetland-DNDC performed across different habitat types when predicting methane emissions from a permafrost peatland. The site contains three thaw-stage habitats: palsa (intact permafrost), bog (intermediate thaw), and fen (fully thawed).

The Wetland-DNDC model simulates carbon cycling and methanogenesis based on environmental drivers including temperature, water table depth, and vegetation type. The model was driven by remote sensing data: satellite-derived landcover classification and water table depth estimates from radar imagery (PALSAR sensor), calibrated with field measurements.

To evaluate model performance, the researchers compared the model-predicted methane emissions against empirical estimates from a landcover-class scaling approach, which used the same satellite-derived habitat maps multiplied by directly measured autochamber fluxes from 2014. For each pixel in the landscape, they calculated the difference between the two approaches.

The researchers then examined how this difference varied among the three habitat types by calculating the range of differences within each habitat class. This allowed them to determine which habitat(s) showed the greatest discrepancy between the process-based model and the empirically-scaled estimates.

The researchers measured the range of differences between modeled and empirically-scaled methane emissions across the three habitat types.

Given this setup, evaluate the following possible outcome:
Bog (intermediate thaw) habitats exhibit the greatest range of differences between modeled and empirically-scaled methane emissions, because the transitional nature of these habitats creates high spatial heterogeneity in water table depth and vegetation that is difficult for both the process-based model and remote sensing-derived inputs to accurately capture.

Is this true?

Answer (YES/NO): NO